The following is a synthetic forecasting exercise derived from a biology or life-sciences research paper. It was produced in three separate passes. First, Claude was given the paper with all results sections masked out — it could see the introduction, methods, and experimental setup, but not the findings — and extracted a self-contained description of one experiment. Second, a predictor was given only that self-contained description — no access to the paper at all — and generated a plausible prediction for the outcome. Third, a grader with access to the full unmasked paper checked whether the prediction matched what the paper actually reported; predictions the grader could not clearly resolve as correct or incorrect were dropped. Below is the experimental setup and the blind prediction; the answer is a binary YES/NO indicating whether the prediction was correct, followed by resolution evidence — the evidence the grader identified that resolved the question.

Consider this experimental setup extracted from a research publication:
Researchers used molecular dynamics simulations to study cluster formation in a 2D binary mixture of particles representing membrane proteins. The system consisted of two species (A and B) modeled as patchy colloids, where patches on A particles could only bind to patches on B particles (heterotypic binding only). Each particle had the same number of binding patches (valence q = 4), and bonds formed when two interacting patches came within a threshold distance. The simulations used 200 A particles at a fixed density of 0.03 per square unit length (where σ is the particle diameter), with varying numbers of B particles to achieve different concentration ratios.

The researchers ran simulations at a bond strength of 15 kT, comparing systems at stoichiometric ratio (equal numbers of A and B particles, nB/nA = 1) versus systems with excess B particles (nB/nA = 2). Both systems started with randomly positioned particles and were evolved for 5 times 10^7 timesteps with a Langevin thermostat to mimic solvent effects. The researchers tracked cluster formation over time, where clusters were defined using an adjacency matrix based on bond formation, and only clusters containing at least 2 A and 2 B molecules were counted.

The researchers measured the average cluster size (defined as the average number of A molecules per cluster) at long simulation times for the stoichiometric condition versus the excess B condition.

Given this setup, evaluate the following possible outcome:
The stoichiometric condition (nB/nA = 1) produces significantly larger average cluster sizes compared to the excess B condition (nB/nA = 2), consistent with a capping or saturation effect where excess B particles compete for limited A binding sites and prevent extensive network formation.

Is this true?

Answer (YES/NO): YES